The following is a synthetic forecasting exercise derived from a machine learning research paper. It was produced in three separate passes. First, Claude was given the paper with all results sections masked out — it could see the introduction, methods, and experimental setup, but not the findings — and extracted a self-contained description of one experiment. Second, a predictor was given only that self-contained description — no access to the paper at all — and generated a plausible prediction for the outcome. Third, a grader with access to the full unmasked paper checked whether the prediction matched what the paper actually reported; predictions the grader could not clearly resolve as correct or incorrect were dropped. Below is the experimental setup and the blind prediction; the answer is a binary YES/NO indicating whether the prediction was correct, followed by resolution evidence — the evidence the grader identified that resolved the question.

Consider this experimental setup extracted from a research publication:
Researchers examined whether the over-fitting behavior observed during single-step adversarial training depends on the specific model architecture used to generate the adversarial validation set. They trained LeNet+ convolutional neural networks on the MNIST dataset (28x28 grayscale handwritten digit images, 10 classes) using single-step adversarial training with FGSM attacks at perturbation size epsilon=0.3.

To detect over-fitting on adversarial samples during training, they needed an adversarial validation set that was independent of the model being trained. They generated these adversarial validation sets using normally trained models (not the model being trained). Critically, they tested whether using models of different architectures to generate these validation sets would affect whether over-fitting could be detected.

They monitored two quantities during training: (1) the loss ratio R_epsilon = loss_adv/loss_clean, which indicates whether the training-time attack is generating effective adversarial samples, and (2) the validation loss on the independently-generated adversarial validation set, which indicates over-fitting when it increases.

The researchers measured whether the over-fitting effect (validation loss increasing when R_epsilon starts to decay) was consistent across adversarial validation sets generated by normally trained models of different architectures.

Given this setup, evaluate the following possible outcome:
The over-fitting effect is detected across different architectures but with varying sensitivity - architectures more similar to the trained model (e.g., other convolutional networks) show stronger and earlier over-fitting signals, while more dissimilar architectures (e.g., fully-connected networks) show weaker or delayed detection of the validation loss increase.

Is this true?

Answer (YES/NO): NO